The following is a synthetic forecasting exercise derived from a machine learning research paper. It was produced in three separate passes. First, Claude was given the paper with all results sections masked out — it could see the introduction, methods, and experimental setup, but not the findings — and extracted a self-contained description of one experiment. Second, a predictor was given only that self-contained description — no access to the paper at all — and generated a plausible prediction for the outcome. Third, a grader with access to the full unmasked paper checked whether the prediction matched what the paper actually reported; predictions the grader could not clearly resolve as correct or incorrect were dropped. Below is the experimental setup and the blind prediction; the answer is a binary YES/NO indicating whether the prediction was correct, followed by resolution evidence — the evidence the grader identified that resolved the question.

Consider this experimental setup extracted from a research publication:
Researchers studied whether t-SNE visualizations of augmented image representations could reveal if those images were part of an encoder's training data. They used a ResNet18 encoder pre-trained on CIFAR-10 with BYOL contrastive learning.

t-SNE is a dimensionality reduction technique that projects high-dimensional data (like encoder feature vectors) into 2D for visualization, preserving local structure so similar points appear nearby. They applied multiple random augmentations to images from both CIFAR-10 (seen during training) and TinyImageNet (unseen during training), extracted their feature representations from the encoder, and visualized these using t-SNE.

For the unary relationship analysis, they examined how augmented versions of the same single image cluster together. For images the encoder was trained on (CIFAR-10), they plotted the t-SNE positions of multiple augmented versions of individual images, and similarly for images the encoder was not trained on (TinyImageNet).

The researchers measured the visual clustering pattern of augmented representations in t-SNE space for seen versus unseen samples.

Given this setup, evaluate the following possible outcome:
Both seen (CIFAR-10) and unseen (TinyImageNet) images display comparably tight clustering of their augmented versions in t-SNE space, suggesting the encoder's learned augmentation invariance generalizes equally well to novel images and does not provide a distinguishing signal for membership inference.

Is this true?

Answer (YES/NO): NO